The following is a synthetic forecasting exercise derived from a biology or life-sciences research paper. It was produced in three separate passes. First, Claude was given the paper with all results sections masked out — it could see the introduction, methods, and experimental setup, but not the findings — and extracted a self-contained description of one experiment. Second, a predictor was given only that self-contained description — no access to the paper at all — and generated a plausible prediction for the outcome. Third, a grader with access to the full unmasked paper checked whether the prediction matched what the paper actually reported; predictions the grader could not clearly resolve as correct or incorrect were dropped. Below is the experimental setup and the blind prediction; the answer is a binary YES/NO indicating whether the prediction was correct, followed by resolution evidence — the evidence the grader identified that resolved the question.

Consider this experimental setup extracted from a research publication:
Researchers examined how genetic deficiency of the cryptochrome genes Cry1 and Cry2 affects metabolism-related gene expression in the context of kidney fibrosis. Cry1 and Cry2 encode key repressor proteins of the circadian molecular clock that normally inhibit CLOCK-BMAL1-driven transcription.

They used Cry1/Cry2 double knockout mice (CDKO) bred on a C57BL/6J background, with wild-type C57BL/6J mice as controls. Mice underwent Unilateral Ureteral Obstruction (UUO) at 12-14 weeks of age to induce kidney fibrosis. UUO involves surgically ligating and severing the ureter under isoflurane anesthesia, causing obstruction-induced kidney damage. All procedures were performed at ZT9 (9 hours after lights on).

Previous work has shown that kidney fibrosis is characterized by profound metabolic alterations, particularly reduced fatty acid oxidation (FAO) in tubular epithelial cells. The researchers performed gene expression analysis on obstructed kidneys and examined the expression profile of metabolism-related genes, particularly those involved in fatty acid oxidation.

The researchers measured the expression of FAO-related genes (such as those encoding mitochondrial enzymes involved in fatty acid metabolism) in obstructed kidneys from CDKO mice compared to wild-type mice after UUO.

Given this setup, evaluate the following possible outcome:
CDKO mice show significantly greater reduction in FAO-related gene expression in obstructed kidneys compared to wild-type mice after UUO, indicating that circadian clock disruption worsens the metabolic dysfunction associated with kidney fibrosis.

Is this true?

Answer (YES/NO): YES